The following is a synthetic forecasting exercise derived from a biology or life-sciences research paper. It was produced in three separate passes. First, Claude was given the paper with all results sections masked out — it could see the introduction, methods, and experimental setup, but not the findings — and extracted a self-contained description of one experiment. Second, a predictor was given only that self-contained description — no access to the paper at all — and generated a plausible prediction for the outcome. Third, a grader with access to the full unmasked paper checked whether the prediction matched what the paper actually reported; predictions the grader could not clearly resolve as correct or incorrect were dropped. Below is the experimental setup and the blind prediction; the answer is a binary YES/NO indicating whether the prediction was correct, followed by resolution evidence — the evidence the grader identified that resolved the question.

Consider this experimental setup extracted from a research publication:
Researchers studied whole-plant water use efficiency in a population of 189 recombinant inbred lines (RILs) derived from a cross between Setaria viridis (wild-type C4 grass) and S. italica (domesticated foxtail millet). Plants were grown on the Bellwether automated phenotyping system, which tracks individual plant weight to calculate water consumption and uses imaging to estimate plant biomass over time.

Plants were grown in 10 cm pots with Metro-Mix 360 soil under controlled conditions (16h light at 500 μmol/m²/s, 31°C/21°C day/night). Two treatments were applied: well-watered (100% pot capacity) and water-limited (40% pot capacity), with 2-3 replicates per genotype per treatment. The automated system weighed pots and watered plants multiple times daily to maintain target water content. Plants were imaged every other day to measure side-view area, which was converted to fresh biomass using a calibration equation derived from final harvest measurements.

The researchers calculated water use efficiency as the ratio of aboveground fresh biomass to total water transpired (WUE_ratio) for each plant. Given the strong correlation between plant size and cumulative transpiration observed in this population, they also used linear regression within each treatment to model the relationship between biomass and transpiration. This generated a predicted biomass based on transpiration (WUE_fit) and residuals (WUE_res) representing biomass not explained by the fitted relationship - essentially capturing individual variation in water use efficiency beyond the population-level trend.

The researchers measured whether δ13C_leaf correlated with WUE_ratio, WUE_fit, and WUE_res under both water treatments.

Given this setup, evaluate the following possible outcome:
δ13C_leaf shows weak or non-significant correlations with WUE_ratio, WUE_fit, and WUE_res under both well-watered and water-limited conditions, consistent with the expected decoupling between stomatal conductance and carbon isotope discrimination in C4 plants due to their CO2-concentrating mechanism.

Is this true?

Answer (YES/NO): NO